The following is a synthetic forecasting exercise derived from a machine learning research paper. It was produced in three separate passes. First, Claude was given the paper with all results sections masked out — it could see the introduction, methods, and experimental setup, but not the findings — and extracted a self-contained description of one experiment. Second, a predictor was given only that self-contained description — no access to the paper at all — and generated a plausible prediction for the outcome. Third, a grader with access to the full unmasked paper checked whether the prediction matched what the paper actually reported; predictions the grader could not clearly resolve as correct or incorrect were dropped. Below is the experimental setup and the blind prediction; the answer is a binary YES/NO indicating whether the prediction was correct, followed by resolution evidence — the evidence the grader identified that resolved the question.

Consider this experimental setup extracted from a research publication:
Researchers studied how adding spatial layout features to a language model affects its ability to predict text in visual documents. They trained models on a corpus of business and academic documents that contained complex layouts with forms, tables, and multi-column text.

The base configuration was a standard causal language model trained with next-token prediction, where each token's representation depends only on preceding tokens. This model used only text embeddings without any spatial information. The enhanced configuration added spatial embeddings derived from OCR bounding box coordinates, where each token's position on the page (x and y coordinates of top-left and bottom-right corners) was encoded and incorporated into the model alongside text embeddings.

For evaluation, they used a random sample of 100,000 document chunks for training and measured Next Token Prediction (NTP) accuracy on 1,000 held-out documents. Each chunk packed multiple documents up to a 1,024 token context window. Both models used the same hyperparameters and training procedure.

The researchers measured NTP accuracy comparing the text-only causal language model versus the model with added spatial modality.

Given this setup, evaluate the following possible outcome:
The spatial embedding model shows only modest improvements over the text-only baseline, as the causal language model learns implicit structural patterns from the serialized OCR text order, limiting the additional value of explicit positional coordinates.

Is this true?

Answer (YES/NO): NO